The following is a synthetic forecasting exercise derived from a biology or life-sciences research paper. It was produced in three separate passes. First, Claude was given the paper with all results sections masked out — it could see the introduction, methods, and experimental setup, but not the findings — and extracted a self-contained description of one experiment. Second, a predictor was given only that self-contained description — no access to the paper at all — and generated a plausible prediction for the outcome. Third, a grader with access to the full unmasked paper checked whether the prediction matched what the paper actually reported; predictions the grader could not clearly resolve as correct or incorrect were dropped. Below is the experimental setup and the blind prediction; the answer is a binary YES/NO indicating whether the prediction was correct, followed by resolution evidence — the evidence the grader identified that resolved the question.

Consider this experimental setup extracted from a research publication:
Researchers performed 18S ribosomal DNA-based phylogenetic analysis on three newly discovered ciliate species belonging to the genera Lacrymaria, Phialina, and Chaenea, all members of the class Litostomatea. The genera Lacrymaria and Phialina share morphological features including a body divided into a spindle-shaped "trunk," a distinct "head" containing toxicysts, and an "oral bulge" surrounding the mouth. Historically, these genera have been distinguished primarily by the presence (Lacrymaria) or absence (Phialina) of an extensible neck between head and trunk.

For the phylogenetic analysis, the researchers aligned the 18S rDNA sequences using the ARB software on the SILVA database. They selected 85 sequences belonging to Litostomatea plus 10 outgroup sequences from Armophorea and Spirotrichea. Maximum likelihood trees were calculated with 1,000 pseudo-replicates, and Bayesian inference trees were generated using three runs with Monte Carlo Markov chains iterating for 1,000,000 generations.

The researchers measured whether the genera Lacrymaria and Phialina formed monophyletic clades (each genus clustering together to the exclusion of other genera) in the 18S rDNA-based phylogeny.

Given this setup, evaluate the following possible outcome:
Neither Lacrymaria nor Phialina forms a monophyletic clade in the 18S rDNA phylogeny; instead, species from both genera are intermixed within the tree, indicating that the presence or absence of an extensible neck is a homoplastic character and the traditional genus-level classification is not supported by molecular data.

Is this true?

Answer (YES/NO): YES